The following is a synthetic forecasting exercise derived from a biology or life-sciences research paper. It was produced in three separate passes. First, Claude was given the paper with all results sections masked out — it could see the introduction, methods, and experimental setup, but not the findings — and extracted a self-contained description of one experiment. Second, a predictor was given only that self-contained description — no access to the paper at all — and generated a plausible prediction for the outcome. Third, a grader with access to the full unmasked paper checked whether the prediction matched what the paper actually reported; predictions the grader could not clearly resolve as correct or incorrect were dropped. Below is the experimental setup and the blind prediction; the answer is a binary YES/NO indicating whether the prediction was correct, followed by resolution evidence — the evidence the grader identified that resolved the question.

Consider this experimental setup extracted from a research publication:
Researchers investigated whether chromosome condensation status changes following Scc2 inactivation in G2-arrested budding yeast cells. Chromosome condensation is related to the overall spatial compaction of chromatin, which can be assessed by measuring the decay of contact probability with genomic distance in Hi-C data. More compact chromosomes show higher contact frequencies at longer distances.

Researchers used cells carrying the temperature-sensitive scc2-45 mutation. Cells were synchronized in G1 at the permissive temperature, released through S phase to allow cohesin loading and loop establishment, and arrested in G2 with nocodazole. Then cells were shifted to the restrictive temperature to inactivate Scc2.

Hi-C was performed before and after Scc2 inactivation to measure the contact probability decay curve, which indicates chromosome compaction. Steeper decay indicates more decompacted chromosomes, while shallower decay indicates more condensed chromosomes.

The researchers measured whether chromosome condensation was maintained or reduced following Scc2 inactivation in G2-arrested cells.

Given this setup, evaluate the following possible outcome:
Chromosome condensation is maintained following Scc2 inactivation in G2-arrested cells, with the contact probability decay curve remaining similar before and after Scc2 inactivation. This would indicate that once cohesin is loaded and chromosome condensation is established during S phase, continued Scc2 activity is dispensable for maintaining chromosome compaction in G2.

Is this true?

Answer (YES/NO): NO